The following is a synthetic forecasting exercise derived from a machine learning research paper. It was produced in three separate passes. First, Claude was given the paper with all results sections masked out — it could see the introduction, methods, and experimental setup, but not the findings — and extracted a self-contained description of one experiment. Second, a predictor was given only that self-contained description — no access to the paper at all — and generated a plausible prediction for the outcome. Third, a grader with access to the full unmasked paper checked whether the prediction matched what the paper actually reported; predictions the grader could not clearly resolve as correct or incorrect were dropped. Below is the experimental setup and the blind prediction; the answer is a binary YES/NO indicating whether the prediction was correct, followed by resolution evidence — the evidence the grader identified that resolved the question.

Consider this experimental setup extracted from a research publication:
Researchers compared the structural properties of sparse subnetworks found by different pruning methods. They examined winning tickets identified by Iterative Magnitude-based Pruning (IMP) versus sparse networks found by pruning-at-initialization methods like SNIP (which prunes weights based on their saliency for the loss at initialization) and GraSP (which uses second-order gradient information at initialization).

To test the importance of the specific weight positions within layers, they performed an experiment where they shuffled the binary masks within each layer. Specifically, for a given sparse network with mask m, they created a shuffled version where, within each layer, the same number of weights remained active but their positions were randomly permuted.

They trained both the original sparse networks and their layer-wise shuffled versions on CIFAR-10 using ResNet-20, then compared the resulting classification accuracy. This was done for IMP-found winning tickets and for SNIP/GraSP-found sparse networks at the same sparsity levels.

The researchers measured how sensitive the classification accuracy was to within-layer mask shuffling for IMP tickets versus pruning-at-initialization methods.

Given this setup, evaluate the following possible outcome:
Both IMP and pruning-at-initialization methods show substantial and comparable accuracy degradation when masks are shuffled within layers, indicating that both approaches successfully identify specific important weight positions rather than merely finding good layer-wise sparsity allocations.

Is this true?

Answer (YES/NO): NO